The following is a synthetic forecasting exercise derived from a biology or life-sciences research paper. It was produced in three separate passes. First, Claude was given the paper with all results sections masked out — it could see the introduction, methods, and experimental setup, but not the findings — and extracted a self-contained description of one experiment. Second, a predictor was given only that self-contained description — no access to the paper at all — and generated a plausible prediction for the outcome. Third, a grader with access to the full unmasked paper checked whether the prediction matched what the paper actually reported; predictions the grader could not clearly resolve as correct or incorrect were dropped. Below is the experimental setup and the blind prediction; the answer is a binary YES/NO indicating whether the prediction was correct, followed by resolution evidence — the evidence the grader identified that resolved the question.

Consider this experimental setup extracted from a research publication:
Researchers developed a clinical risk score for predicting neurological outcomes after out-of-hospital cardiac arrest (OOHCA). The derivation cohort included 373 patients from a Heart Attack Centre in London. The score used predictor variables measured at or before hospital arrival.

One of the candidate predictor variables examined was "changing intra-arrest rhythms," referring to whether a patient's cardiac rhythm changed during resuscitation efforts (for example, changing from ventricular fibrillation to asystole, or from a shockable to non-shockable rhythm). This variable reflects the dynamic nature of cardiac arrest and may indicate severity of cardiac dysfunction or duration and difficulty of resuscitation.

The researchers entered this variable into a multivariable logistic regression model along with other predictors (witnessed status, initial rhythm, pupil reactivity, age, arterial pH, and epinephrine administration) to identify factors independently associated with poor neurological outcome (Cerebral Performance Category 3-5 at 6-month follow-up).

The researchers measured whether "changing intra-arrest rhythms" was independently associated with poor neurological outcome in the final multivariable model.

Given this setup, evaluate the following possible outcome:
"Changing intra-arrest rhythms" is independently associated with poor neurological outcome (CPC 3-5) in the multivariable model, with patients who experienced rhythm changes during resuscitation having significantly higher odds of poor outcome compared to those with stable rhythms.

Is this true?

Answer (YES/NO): YES